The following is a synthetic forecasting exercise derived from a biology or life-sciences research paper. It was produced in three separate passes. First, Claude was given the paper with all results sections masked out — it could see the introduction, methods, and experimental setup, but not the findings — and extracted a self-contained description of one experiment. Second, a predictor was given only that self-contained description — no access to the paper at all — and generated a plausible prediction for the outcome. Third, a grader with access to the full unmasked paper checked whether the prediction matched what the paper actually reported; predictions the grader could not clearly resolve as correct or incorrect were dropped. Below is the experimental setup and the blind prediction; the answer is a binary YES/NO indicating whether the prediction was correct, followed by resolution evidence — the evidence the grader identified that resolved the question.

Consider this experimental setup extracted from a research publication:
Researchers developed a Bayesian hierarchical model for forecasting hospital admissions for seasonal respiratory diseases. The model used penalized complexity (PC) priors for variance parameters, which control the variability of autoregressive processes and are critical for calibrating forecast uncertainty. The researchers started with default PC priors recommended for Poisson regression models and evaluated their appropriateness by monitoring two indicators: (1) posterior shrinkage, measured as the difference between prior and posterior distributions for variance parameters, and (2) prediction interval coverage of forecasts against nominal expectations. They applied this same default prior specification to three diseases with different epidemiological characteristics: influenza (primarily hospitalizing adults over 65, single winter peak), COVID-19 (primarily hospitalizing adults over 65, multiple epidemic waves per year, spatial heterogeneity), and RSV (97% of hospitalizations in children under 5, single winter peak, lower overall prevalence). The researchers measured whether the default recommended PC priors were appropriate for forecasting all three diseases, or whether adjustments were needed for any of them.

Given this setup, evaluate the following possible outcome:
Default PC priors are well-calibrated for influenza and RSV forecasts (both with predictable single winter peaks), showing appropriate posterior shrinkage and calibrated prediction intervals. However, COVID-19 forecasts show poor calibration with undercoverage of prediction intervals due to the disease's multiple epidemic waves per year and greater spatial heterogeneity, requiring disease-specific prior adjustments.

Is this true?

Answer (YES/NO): NO